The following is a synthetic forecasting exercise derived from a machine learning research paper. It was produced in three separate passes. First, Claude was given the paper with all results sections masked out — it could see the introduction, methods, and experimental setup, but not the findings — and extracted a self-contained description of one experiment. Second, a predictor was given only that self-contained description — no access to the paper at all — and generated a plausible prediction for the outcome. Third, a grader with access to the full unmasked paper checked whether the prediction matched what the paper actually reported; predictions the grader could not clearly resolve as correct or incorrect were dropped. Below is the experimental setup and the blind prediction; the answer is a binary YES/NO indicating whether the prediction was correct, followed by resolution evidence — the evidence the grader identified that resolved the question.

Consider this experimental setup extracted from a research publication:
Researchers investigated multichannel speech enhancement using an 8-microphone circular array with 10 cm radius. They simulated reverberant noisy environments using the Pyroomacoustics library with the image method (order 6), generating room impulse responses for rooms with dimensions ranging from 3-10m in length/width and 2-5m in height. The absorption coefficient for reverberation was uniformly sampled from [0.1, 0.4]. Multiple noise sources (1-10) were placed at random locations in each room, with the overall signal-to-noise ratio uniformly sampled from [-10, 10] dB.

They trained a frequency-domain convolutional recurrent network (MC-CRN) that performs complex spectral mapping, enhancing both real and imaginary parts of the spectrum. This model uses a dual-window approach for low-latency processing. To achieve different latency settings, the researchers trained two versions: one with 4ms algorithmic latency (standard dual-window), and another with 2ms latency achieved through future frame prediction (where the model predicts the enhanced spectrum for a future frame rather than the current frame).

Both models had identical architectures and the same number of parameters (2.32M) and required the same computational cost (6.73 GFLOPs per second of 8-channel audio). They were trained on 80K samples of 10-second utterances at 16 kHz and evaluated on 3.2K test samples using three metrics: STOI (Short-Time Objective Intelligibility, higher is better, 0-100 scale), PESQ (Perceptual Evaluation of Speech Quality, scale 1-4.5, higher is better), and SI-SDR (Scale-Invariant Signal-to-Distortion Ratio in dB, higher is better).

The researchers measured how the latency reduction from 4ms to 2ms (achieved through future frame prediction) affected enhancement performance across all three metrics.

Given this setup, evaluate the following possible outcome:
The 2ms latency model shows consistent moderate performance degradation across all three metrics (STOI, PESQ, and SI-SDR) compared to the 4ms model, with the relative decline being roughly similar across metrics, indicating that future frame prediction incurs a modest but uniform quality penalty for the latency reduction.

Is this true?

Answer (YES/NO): NO